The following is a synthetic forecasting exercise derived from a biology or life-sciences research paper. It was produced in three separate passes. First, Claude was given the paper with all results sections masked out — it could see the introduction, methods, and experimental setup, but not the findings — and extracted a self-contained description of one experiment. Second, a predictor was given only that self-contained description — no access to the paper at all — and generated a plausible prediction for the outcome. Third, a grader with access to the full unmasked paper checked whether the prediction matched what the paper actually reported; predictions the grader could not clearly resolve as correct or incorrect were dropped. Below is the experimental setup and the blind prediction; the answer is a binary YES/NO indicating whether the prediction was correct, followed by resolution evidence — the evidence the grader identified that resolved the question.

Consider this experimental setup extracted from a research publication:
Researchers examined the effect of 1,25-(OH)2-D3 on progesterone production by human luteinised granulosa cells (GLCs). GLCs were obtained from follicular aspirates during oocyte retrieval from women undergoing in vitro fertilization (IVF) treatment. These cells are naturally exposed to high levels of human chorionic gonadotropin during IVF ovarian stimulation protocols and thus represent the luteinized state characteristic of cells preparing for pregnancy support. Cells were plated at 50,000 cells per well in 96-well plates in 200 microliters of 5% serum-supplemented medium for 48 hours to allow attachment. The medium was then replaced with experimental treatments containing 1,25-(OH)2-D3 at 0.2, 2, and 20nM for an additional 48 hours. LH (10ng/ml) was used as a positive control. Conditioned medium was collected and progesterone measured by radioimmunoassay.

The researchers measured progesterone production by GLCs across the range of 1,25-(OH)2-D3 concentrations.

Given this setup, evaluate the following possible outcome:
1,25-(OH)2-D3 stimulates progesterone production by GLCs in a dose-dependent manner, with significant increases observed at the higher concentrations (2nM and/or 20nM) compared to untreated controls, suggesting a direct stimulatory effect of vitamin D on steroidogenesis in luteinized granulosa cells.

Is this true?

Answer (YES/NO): NO